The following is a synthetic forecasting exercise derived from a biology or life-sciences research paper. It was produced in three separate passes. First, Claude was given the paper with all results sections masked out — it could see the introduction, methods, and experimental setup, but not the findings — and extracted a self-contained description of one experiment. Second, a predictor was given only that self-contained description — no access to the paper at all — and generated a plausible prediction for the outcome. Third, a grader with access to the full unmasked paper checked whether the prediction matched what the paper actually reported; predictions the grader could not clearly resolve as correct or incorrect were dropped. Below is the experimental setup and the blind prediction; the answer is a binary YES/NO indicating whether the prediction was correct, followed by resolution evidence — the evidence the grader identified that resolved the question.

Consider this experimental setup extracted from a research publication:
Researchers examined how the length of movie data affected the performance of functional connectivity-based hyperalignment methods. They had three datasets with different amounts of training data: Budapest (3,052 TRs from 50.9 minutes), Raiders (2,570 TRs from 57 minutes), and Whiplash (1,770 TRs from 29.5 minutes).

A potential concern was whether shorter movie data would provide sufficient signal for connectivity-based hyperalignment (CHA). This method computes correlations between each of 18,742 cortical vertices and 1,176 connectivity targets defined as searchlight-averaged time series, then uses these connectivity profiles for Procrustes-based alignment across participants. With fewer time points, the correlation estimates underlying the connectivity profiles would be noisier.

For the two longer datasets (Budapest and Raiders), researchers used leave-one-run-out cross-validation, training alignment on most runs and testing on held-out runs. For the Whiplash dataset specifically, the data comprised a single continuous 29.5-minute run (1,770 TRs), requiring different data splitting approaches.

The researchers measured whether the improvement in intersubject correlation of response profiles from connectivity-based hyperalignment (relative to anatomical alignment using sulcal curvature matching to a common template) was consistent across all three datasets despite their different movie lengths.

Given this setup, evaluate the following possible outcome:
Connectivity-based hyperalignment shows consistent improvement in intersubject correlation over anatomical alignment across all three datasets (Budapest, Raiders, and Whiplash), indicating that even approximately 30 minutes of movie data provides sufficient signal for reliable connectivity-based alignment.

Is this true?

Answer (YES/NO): YES